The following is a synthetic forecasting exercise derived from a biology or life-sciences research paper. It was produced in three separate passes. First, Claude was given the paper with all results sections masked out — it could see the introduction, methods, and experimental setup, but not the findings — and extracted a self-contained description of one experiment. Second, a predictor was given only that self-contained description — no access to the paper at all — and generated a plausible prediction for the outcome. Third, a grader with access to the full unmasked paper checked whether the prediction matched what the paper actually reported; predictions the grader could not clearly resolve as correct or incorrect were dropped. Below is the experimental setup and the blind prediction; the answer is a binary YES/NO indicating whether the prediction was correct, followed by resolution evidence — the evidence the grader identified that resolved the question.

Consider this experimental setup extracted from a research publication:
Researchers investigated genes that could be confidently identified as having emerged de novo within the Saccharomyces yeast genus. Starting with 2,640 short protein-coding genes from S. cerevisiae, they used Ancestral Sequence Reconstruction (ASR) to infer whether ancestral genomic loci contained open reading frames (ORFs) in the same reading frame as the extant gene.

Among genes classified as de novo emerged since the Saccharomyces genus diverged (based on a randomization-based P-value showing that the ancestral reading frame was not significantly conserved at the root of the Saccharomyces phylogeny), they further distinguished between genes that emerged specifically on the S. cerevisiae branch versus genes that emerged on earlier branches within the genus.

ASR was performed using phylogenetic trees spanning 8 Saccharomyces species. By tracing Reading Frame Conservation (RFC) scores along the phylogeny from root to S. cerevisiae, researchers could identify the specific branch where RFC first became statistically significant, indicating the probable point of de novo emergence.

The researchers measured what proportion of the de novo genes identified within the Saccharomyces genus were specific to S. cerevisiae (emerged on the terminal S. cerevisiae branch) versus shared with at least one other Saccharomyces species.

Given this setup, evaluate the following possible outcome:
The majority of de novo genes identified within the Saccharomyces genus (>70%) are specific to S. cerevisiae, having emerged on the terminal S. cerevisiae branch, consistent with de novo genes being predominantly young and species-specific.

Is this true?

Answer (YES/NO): NO